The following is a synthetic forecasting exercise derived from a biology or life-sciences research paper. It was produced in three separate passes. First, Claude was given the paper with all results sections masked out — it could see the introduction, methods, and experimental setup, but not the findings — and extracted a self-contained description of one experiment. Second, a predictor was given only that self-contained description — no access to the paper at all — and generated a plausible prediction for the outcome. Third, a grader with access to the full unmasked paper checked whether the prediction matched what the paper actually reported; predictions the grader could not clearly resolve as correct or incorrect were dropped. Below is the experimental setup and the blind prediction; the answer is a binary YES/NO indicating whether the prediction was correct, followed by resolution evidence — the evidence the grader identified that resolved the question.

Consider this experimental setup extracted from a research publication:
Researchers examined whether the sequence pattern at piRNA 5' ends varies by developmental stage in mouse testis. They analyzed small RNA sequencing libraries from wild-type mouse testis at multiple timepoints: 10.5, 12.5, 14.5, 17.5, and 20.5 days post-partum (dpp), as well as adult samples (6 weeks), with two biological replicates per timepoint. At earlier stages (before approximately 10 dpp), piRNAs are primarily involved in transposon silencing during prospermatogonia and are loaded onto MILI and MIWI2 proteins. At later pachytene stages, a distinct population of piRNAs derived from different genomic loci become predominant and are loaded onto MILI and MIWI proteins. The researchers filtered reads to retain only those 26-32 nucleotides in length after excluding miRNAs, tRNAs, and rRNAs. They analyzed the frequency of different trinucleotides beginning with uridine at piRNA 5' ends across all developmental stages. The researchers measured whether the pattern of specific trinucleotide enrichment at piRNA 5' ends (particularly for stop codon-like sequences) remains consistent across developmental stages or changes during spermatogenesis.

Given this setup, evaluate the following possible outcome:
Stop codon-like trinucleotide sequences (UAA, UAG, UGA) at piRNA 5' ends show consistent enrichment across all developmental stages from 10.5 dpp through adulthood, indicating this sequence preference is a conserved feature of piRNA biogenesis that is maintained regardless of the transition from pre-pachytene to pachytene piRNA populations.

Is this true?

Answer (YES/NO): YES